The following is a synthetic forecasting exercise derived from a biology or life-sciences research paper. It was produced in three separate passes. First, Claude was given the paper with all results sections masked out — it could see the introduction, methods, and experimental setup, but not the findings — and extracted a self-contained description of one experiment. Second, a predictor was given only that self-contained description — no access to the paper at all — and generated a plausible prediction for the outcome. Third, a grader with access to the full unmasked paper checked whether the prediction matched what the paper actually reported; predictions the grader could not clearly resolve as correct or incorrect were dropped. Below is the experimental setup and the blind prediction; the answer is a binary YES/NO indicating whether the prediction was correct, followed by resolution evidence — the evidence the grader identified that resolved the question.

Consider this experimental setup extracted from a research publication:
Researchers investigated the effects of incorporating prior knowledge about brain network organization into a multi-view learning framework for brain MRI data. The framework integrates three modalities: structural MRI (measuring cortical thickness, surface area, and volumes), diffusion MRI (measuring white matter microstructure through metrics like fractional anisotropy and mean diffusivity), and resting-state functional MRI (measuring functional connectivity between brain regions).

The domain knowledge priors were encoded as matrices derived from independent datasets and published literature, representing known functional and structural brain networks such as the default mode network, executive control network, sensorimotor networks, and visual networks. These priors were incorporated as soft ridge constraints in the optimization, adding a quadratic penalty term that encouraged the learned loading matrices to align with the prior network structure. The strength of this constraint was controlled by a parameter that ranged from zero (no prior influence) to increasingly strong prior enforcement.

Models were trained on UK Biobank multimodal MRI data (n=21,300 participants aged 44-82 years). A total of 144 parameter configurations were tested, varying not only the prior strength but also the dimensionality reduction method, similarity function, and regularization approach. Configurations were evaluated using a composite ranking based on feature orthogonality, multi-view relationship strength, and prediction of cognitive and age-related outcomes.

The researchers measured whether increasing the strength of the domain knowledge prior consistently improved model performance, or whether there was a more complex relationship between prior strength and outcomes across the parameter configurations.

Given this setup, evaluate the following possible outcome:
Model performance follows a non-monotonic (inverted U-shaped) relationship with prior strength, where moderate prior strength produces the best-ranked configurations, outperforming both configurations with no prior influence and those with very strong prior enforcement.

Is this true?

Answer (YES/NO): NO